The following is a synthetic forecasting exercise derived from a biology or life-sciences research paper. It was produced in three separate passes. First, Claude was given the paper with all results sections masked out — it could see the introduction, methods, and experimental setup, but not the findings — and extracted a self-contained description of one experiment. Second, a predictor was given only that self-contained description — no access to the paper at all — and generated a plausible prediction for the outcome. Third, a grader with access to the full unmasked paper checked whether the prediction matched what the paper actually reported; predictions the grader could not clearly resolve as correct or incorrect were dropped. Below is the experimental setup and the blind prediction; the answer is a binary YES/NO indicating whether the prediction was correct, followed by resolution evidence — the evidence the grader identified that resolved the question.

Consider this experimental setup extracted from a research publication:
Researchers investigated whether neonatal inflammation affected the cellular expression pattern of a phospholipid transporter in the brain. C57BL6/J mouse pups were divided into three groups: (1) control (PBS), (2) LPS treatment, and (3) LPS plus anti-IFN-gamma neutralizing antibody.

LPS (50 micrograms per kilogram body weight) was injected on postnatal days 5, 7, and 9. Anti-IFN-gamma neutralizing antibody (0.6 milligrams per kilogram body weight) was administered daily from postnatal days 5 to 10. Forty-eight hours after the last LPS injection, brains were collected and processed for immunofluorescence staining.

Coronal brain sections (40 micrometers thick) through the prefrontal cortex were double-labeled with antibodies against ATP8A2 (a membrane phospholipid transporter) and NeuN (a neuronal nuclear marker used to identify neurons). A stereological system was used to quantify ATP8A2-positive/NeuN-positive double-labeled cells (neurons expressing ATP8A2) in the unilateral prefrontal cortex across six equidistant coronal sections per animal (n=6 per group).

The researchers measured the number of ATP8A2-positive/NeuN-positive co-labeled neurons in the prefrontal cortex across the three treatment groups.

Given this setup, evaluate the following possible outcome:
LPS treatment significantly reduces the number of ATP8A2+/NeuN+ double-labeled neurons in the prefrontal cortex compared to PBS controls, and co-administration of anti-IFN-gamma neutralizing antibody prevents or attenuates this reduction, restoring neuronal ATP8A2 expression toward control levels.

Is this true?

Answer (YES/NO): YES